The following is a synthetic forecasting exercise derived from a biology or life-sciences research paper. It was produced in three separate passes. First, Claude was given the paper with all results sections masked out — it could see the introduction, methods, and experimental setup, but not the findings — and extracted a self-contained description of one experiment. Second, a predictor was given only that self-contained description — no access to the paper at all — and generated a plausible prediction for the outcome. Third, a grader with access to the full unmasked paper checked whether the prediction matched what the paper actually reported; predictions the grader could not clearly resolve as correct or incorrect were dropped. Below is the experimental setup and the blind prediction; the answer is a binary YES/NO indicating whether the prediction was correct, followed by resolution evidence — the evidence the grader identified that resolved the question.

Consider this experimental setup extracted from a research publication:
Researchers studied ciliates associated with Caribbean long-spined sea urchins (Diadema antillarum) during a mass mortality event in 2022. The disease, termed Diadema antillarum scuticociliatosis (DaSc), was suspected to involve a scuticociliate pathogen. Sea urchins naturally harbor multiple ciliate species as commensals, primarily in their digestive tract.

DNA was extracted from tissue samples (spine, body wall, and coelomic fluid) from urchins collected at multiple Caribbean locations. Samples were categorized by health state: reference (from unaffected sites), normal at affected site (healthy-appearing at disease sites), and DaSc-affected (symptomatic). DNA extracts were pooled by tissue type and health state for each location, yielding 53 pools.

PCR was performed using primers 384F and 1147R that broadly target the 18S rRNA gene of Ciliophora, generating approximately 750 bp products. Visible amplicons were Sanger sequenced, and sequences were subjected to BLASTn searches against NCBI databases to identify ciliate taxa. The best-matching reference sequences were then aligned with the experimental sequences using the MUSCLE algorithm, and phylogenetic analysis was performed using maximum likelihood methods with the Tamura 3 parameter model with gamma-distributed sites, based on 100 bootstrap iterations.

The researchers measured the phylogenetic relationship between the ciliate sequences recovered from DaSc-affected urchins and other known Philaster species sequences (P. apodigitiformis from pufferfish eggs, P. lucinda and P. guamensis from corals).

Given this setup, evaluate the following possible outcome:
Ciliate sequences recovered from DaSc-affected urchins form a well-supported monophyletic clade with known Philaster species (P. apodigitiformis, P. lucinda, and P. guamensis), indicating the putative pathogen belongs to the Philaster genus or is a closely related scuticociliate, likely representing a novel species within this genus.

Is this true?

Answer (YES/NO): NO